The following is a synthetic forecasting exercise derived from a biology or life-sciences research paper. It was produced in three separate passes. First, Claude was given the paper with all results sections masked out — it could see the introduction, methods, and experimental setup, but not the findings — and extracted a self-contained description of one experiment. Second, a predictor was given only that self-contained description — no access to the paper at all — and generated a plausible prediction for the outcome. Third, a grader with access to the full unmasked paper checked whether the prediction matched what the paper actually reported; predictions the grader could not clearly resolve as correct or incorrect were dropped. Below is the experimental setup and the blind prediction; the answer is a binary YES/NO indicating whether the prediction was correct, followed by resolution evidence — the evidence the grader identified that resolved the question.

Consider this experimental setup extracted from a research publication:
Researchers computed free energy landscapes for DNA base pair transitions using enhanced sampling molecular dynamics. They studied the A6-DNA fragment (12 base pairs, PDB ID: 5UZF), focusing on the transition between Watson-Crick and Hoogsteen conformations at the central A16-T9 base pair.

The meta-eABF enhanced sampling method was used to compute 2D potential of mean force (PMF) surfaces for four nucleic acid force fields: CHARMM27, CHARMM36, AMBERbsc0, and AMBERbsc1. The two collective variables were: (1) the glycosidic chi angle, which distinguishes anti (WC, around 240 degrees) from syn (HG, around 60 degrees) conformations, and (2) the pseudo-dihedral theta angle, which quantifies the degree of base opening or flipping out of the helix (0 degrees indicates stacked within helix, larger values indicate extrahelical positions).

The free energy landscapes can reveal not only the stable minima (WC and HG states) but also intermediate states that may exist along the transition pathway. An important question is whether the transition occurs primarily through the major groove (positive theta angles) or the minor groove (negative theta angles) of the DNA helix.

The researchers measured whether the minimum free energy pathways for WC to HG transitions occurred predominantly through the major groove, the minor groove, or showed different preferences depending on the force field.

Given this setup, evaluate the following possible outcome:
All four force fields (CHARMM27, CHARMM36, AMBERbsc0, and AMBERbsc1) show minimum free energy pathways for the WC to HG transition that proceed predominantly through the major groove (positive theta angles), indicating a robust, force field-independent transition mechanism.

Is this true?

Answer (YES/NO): NO